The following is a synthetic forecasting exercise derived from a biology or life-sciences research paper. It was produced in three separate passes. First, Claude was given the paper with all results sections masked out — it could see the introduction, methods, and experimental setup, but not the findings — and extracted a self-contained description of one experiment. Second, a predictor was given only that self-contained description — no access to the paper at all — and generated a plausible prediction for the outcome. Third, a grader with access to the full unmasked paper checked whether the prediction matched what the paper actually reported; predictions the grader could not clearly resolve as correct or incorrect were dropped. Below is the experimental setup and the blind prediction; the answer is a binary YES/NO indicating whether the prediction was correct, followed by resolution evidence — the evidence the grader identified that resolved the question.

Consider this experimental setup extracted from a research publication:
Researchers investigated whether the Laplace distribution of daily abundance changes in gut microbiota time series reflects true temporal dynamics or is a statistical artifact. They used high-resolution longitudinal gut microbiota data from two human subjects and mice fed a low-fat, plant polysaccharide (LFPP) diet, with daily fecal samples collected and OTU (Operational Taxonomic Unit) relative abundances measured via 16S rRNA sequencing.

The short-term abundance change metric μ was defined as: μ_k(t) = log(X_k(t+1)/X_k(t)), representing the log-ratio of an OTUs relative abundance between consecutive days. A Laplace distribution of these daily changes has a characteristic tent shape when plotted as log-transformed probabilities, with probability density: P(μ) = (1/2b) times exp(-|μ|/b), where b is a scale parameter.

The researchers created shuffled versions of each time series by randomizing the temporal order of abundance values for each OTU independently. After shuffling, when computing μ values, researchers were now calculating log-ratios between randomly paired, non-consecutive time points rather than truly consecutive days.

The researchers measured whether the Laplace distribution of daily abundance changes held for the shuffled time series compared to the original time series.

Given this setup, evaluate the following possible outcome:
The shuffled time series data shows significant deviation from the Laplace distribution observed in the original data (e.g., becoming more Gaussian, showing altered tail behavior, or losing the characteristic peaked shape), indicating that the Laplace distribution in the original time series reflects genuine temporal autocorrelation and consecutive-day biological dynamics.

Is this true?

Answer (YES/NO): NO